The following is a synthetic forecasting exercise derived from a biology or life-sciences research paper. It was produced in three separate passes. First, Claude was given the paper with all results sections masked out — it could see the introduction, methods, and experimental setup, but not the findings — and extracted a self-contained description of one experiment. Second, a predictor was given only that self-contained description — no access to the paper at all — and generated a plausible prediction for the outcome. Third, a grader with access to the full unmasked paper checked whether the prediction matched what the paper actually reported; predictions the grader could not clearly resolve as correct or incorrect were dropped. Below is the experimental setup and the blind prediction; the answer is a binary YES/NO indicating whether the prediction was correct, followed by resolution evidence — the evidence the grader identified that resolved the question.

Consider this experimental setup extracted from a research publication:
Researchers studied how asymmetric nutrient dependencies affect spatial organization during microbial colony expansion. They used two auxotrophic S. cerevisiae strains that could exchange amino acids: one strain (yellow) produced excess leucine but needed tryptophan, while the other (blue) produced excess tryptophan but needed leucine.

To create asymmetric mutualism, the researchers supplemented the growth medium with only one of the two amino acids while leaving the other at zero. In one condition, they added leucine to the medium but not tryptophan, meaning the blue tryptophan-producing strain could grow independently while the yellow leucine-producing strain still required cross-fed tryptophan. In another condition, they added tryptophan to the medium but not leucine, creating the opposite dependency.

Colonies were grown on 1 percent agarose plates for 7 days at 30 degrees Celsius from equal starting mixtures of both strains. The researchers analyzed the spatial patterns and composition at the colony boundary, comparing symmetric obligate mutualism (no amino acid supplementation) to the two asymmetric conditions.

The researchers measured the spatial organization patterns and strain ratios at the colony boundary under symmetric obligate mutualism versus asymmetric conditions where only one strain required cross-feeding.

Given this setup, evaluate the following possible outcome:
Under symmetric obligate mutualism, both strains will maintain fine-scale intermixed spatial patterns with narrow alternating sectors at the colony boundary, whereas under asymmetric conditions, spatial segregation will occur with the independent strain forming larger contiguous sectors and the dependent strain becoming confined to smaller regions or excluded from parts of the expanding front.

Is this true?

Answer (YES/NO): YES